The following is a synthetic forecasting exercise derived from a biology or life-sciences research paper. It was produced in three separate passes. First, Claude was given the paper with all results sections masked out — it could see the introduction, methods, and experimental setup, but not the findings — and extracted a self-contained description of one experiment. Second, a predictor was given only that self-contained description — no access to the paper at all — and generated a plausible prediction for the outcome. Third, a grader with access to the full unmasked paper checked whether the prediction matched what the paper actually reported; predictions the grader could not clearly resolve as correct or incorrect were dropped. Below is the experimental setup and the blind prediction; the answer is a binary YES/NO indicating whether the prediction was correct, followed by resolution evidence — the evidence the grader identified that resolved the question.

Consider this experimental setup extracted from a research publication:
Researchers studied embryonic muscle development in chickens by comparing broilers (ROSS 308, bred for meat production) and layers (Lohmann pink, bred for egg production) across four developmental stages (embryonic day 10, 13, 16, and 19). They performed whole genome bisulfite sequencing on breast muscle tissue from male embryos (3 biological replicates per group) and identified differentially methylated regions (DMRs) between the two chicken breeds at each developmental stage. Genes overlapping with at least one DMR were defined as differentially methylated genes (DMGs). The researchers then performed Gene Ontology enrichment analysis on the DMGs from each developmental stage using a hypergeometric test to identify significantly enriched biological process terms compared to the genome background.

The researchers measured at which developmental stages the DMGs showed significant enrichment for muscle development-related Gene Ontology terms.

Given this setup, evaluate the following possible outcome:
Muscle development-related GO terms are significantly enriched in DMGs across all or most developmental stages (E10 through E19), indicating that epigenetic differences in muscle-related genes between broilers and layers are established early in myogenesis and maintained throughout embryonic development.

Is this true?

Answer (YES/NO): NO